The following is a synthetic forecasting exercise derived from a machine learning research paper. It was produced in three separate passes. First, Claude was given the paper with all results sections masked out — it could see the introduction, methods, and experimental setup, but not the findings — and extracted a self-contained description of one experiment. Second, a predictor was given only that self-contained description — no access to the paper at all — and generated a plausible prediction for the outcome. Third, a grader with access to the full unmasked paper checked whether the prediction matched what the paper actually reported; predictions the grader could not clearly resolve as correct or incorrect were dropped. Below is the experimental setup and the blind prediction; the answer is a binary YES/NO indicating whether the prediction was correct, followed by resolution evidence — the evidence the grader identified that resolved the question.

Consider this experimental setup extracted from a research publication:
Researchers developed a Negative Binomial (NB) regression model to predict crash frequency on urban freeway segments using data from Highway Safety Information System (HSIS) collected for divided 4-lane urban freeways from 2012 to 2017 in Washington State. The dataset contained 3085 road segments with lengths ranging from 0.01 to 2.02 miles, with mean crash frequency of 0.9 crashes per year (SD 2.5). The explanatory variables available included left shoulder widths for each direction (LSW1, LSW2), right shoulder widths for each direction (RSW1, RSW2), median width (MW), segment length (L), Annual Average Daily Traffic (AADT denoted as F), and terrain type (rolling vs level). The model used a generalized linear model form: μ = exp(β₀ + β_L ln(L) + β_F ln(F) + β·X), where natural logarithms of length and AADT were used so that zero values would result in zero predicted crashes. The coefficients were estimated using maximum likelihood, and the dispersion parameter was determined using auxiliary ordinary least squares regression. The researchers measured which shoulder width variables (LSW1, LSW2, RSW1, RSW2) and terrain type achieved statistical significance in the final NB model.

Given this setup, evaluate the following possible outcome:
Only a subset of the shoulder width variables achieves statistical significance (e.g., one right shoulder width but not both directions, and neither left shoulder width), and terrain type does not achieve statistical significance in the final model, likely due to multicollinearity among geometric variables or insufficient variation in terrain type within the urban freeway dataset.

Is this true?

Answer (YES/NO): YES